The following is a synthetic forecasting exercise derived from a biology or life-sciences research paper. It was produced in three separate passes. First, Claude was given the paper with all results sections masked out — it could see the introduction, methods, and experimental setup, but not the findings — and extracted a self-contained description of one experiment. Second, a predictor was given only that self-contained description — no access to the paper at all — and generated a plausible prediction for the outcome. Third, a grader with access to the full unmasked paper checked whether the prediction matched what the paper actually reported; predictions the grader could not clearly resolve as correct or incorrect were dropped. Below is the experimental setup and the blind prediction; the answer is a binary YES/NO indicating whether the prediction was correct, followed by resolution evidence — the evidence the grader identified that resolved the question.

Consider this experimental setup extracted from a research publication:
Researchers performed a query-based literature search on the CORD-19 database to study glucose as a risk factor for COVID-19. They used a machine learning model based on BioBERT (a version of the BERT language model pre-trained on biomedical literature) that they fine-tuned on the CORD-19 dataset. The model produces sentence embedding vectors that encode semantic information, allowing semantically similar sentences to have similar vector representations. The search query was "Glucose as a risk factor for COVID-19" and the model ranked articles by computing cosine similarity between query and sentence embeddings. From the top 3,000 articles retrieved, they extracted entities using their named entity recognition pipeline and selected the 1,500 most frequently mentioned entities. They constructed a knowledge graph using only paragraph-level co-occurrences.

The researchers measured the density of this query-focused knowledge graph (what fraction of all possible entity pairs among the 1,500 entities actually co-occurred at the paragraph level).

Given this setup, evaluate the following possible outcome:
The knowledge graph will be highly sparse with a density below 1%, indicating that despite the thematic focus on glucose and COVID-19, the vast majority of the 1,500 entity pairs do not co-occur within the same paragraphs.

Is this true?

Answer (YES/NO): NO